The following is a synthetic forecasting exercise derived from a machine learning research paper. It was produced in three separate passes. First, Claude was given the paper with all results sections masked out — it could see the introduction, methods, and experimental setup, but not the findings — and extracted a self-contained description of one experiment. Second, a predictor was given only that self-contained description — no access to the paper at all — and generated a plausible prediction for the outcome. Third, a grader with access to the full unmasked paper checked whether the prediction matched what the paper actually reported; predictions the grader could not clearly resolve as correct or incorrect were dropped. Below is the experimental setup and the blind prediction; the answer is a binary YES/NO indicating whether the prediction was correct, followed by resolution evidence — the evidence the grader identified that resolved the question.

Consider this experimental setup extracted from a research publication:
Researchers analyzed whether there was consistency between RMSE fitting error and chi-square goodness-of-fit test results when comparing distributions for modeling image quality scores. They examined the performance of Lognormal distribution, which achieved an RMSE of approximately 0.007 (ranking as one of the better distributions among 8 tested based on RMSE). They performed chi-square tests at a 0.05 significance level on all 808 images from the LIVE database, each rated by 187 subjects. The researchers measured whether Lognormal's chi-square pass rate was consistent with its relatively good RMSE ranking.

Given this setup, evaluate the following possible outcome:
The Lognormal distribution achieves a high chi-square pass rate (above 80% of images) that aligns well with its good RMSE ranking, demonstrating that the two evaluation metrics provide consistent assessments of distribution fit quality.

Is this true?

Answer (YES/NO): NO